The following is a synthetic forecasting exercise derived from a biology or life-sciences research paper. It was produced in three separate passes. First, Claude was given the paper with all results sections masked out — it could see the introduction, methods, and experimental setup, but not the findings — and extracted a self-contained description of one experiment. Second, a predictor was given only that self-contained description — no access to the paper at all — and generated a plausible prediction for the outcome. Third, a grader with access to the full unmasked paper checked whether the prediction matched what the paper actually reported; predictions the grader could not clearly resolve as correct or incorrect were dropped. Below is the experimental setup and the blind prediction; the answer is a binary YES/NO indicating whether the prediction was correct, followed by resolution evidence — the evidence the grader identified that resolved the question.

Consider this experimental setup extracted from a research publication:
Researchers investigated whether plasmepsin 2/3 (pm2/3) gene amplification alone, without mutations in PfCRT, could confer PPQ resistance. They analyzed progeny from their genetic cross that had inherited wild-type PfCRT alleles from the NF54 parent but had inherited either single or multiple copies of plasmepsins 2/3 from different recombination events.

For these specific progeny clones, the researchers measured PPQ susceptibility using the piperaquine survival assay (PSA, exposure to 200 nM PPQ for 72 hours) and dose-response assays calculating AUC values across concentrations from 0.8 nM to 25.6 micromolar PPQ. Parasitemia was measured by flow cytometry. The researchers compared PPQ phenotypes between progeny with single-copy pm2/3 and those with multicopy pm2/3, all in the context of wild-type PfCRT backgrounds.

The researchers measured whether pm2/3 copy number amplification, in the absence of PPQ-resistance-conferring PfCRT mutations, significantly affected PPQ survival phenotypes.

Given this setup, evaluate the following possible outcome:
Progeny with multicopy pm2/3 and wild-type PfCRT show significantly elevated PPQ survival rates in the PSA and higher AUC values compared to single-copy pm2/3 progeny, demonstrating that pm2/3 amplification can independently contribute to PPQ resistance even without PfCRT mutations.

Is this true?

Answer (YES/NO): NO